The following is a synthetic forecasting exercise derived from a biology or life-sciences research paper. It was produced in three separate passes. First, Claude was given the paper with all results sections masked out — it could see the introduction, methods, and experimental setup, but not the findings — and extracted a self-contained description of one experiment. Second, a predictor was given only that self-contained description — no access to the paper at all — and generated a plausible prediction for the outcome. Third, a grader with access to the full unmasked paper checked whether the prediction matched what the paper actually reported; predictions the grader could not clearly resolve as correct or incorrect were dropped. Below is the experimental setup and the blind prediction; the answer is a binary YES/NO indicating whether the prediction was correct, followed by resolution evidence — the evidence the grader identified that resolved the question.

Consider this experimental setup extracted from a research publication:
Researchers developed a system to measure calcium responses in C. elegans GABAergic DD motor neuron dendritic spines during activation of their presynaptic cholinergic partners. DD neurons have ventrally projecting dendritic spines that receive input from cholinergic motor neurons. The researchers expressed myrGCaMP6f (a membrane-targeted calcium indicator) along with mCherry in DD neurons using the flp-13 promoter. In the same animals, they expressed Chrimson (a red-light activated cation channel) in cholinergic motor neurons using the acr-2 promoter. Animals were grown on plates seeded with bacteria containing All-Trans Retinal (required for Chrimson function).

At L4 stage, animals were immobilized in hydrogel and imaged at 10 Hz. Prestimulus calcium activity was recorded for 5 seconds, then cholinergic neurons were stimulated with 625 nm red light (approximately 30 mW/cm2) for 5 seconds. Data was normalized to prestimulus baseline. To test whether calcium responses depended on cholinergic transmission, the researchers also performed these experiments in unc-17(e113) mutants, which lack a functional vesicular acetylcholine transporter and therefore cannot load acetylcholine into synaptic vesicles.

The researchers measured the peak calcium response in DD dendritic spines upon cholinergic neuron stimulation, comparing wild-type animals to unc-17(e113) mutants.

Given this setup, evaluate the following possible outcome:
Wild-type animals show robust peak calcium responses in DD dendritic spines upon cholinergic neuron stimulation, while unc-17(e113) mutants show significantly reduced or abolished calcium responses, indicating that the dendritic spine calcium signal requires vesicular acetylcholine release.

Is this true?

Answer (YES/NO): YES